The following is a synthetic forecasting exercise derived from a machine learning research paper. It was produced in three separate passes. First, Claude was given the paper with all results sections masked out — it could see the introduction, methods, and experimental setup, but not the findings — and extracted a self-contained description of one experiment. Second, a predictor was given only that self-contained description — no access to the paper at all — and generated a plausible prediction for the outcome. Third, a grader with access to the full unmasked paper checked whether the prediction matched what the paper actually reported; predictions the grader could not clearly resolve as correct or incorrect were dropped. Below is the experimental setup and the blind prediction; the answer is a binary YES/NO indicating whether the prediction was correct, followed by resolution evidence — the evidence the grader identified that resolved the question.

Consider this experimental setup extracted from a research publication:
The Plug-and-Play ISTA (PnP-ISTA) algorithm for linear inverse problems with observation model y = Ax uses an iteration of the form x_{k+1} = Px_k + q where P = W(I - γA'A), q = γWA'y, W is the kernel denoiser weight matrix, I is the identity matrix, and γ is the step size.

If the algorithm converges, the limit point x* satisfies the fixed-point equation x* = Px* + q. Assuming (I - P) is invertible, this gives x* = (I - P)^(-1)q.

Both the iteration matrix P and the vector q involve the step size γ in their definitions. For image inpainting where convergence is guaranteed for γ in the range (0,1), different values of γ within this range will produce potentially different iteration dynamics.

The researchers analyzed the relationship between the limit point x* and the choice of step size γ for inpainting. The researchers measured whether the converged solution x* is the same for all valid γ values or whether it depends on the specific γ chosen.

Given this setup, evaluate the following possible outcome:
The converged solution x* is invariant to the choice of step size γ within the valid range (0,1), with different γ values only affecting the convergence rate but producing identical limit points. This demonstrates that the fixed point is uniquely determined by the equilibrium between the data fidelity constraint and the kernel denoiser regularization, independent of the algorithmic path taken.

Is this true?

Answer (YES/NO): NO